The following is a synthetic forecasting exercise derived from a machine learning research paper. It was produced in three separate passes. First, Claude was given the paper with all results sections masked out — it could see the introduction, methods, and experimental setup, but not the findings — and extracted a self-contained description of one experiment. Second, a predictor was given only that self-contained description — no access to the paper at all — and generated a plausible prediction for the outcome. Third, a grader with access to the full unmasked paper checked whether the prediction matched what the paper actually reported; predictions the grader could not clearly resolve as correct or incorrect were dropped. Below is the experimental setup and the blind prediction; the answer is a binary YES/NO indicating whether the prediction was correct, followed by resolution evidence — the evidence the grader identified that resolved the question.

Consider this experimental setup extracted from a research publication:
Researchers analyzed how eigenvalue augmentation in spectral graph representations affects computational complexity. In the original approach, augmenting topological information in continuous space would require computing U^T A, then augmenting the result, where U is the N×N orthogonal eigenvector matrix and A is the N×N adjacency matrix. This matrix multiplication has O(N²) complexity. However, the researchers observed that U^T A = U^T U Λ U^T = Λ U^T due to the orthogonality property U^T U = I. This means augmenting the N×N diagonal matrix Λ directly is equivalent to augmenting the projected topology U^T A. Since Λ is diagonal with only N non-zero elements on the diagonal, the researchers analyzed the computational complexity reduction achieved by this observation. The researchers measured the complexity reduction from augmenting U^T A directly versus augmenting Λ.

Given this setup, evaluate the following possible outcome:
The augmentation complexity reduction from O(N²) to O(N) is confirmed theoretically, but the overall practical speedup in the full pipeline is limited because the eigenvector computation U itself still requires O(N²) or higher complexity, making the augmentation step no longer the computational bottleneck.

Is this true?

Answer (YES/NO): NO